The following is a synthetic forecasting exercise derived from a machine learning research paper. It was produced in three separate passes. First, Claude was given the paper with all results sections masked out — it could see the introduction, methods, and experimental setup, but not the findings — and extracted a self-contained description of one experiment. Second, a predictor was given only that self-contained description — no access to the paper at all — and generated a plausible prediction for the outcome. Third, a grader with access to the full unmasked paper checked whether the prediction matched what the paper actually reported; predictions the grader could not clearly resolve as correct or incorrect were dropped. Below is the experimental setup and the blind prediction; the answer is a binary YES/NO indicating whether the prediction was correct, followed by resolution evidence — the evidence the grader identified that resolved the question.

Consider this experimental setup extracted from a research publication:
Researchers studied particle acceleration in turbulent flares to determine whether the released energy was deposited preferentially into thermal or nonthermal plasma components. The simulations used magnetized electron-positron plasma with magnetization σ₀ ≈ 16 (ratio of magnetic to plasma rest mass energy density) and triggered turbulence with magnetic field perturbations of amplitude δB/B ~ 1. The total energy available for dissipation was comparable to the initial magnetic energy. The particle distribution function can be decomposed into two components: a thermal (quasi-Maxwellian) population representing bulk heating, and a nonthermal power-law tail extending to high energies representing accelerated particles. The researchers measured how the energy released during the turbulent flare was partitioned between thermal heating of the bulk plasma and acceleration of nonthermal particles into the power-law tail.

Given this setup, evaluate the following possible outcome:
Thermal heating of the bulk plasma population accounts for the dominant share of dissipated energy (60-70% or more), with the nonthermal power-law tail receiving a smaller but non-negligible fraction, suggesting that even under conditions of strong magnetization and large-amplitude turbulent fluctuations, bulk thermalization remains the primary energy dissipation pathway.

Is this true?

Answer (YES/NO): NO